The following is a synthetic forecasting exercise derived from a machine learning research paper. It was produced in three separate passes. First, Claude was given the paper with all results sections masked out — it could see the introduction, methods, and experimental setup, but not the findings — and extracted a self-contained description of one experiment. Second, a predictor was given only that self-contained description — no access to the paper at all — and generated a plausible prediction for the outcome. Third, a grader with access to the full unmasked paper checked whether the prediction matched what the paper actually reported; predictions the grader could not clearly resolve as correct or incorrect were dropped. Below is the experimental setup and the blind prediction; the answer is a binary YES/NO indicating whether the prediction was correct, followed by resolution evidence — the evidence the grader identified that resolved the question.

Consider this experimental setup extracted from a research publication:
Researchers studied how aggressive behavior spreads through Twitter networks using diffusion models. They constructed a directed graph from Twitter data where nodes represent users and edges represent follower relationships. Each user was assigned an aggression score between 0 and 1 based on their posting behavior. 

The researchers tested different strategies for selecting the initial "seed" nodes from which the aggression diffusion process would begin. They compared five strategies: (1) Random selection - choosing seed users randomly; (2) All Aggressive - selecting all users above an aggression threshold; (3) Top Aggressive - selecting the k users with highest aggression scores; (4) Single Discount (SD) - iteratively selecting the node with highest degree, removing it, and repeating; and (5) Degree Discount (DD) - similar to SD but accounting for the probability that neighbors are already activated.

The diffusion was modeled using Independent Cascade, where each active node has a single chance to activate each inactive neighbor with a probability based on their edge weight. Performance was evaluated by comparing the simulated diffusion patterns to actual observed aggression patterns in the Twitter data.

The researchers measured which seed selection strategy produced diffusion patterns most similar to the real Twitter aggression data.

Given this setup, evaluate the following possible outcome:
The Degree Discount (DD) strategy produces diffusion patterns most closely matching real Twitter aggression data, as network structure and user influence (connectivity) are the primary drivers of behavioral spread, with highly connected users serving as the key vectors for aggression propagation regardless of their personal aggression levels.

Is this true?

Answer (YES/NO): NO